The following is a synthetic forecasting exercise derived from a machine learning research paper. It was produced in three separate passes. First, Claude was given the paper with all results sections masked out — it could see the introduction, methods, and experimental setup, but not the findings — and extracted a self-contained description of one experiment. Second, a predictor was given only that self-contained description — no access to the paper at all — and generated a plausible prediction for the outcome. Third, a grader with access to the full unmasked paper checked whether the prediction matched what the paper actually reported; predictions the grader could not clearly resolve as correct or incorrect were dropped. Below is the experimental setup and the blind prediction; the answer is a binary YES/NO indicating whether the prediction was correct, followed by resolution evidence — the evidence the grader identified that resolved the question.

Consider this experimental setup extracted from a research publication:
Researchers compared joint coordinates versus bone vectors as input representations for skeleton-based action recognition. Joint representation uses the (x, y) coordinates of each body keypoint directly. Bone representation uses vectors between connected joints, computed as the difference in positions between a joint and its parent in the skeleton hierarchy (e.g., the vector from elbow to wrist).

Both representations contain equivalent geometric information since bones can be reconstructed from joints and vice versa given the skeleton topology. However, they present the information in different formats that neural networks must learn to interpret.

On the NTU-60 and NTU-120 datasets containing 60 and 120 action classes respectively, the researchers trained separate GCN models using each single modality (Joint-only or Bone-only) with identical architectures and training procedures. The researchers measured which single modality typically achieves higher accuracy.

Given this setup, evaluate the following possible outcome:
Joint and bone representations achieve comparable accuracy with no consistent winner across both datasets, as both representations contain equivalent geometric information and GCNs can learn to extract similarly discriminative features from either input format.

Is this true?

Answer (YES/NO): YES